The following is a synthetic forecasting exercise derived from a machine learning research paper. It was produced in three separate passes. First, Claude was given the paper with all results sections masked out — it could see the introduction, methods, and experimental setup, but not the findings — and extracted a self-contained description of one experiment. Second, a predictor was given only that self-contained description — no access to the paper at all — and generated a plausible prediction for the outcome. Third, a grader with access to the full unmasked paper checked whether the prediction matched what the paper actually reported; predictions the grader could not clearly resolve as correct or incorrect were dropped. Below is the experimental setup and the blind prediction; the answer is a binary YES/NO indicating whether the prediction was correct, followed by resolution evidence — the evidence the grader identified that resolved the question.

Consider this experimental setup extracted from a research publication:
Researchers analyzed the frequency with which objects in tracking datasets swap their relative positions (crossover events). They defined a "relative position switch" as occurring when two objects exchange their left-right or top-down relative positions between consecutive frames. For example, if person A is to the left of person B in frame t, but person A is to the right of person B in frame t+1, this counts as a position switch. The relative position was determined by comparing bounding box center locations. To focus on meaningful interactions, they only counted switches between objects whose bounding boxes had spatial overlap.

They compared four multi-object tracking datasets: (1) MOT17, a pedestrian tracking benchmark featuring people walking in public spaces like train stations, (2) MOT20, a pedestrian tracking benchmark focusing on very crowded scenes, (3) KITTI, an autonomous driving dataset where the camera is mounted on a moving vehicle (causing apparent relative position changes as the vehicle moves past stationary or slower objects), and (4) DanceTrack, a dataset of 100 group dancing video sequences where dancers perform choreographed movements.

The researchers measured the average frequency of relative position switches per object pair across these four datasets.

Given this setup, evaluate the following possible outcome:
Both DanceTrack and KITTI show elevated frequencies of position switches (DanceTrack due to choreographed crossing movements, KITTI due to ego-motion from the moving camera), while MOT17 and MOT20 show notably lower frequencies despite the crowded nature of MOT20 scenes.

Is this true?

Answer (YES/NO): YES